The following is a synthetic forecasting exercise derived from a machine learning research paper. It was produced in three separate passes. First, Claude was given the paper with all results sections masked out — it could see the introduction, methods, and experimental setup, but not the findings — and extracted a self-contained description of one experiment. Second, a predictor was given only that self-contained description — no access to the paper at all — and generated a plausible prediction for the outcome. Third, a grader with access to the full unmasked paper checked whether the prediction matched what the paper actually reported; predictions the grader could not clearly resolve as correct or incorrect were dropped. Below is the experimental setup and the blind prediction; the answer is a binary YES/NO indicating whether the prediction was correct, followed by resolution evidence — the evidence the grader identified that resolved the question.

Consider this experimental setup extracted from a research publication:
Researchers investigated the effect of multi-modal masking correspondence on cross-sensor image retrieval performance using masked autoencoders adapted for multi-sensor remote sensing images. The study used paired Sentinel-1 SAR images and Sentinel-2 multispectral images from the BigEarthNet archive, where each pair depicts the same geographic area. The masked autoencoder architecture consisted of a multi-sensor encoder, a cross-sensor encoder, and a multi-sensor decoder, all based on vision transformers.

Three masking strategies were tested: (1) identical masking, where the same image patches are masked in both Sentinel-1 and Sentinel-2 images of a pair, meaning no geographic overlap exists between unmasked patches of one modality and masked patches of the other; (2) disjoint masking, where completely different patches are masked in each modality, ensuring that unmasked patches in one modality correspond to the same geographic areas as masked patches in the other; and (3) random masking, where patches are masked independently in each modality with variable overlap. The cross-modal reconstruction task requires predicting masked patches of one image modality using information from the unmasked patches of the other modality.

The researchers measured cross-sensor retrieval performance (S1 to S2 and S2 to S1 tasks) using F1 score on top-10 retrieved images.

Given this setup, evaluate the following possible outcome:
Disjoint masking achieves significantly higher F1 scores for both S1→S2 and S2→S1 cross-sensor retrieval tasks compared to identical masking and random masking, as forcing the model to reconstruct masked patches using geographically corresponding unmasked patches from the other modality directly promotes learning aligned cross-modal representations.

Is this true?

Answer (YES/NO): NO